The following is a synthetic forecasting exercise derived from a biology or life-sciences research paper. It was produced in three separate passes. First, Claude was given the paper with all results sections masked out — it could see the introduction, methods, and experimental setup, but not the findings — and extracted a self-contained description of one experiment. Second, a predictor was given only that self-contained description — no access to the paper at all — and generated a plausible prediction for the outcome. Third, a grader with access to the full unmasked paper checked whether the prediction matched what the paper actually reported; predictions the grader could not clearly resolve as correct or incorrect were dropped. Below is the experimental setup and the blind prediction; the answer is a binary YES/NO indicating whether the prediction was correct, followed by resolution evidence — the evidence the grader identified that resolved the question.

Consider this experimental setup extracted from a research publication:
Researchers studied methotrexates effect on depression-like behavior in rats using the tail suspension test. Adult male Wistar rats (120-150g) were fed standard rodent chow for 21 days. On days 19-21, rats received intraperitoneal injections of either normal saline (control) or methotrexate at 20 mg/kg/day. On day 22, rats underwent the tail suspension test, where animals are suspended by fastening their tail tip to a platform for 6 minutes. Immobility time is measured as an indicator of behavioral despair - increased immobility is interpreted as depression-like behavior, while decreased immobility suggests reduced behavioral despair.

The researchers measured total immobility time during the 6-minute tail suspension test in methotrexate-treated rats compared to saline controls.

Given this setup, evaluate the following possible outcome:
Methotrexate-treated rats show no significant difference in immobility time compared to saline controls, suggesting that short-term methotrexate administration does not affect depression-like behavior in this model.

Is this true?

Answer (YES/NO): NO